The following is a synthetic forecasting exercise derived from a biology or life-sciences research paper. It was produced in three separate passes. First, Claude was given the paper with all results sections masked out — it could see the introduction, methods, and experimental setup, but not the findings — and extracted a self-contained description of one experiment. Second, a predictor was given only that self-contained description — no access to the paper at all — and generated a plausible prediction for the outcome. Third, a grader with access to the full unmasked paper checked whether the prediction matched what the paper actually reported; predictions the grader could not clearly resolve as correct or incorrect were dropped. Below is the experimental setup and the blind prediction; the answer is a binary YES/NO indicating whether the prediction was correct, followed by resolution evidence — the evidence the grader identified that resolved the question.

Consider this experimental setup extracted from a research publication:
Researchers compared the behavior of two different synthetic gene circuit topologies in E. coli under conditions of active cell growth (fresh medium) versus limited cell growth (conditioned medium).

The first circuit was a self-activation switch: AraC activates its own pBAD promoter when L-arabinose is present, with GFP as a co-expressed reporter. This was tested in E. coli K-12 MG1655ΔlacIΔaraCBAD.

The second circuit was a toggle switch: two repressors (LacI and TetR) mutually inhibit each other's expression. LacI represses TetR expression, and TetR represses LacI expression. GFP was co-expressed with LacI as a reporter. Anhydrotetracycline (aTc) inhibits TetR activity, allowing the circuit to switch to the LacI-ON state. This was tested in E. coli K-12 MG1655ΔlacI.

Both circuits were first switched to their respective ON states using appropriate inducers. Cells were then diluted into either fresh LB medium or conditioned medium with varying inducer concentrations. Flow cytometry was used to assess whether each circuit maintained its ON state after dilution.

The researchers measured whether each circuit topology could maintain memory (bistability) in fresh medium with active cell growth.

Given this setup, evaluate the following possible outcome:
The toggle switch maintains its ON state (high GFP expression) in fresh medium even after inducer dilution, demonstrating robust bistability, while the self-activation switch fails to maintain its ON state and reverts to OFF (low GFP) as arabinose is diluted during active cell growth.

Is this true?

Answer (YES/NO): YES